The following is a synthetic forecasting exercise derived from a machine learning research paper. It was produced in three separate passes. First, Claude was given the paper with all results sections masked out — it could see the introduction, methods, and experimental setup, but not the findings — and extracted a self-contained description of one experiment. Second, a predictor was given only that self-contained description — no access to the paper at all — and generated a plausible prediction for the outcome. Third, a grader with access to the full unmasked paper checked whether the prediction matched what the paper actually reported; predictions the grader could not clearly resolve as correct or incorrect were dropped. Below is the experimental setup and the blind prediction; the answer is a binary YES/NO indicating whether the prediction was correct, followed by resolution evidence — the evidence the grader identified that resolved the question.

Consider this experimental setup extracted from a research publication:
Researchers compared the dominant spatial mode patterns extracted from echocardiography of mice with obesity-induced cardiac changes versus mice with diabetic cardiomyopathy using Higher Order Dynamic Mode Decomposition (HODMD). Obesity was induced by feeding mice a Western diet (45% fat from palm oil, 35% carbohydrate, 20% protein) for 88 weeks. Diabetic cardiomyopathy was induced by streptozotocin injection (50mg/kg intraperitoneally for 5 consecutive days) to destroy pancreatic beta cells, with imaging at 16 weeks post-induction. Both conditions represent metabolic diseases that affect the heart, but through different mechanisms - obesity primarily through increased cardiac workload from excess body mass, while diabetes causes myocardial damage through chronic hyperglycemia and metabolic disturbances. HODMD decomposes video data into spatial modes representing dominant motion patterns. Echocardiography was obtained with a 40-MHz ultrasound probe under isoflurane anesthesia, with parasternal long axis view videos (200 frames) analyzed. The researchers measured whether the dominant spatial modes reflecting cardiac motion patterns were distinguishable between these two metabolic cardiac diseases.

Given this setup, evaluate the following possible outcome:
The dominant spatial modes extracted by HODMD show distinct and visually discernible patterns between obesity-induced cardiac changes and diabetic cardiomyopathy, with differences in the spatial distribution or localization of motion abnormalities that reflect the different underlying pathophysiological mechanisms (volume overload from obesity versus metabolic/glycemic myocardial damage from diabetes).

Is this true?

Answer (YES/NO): NO